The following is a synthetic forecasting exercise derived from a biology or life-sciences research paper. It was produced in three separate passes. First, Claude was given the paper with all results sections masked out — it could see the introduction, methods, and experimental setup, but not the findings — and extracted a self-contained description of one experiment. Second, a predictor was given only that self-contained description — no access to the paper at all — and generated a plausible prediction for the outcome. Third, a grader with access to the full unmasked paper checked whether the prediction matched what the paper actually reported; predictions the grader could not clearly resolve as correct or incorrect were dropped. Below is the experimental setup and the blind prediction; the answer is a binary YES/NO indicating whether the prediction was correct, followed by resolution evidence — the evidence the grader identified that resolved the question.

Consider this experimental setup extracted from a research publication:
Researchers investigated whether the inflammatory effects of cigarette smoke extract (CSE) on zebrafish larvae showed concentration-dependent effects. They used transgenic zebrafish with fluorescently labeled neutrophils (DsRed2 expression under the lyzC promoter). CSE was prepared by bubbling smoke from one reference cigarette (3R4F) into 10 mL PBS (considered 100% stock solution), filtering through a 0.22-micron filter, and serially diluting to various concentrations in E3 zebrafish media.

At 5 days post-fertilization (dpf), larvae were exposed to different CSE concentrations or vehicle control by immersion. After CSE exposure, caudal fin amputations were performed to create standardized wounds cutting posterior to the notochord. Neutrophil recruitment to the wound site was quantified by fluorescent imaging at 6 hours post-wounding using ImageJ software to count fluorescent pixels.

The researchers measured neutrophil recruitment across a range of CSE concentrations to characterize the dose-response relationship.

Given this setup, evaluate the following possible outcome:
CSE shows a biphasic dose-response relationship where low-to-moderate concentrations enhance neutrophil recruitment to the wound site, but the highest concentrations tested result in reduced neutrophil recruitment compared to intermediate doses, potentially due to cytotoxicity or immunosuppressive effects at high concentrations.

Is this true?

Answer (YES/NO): NO